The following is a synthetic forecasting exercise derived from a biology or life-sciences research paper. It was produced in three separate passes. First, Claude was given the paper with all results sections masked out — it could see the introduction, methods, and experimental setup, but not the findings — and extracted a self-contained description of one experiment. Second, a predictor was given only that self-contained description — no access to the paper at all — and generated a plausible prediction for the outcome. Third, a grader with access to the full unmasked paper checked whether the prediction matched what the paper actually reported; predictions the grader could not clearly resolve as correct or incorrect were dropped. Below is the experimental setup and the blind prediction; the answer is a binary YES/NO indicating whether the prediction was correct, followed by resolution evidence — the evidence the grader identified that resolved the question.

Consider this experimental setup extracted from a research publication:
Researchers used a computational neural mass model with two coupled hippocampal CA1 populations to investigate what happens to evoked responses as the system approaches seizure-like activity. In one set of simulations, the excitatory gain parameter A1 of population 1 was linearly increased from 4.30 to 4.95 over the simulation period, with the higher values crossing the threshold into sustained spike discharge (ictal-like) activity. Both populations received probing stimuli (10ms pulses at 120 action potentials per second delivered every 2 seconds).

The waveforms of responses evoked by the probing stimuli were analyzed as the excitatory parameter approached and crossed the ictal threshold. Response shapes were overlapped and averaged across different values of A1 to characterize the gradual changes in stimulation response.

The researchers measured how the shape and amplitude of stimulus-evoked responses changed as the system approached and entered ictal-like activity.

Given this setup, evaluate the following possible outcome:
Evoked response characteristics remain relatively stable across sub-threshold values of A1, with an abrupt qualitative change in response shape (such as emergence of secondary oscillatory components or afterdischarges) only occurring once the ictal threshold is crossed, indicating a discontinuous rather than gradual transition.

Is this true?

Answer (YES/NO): NO